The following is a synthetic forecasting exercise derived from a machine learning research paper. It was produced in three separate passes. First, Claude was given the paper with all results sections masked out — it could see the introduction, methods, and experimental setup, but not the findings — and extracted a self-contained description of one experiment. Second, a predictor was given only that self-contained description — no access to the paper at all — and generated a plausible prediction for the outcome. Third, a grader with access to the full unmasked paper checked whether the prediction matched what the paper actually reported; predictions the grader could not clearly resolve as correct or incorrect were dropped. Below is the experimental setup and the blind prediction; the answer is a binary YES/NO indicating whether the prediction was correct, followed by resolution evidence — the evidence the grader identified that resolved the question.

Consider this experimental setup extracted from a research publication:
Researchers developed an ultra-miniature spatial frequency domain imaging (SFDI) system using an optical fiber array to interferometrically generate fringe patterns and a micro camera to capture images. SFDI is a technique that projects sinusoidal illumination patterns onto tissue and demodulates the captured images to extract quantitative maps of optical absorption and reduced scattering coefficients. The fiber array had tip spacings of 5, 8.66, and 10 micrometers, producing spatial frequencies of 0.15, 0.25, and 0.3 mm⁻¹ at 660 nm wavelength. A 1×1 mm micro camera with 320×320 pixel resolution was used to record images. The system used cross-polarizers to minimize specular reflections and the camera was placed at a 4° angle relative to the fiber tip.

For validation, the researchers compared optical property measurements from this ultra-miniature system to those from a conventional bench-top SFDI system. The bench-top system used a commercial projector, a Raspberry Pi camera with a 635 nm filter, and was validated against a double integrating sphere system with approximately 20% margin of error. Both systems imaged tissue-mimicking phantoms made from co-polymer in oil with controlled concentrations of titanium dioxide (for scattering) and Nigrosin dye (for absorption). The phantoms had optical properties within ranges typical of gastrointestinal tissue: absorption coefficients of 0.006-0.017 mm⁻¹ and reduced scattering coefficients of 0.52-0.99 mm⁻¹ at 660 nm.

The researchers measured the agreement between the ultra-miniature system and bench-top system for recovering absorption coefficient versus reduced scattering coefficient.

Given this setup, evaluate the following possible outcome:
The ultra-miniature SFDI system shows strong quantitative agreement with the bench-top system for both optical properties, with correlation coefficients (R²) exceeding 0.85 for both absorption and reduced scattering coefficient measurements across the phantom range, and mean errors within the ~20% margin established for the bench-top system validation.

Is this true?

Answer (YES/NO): NO